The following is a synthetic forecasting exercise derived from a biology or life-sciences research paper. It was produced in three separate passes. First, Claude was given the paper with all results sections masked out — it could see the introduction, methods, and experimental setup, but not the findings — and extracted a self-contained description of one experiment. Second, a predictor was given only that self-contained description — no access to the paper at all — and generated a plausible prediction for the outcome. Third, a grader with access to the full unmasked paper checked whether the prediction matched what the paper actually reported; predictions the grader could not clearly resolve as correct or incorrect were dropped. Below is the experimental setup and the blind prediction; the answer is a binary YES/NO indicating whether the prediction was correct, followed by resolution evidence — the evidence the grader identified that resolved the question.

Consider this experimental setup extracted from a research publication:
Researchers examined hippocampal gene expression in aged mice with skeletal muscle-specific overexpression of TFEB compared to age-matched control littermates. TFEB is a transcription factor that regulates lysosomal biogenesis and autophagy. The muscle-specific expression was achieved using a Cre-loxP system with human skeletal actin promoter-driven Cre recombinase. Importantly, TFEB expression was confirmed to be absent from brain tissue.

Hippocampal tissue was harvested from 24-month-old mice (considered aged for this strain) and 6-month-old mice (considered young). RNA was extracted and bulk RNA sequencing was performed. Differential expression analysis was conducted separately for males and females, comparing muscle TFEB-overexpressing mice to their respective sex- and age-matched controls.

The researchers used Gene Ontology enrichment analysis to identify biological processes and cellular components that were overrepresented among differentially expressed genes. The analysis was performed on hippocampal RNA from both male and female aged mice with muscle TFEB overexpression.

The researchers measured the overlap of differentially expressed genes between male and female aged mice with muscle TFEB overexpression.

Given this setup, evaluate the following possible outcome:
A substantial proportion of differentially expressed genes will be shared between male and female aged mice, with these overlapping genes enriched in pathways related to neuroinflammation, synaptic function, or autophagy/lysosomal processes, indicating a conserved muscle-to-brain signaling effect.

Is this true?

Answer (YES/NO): NO